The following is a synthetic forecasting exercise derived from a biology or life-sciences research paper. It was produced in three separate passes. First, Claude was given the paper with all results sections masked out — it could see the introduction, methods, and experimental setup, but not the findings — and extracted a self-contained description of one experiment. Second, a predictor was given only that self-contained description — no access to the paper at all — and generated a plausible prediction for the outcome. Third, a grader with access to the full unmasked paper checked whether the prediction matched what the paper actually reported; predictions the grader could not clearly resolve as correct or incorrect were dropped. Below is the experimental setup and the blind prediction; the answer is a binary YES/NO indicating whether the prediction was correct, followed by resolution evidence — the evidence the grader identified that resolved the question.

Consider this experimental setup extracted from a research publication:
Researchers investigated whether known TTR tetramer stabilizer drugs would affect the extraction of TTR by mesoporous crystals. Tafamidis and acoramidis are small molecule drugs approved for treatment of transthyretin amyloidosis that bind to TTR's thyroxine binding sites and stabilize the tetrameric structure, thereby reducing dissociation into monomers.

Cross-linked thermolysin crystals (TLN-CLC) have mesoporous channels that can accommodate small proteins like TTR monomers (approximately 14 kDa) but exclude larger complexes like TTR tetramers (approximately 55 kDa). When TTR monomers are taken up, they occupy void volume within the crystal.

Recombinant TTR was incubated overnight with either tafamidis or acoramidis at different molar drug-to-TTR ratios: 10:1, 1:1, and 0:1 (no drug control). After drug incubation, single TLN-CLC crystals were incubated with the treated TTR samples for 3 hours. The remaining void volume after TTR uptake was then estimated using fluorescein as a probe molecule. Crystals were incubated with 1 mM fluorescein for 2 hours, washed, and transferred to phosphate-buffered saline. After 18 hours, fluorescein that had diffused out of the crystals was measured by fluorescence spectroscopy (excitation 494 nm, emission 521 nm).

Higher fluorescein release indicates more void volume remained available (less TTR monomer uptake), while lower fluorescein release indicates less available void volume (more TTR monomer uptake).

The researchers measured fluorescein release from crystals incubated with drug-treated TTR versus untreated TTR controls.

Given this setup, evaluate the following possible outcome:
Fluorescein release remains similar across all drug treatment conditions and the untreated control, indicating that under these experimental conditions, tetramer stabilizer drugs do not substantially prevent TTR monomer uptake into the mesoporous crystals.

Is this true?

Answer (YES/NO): NO